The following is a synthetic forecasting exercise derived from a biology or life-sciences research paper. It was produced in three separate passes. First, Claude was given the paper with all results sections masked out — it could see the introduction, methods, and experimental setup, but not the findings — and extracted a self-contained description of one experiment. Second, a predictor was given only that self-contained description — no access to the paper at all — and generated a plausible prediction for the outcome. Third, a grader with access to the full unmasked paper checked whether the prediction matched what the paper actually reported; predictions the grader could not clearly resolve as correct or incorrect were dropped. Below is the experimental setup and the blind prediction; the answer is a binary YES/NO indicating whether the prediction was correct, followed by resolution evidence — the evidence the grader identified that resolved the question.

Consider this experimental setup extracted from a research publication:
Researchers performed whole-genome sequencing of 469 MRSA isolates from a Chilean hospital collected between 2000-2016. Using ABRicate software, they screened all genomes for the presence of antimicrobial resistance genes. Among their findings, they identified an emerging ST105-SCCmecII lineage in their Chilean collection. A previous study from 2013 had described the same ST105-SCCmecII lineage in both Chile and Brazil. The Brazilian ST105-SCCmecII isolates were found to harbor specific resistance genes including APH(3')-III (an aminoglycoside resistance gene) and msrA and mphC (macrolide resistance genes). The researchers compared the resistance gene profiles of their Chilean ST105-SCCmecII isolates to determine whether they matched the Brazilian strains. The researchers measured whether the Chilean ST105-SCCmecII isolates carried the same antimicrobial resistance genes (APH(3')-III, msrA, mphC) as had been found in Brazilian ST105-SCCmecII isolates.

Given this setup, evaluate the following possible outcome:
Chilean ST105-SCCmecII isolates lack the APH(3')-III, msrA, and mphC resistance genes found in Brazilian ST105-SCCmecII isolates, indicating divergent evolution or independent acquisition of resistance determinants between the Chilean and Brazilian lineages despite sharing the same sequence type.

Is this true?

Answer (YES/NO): YES